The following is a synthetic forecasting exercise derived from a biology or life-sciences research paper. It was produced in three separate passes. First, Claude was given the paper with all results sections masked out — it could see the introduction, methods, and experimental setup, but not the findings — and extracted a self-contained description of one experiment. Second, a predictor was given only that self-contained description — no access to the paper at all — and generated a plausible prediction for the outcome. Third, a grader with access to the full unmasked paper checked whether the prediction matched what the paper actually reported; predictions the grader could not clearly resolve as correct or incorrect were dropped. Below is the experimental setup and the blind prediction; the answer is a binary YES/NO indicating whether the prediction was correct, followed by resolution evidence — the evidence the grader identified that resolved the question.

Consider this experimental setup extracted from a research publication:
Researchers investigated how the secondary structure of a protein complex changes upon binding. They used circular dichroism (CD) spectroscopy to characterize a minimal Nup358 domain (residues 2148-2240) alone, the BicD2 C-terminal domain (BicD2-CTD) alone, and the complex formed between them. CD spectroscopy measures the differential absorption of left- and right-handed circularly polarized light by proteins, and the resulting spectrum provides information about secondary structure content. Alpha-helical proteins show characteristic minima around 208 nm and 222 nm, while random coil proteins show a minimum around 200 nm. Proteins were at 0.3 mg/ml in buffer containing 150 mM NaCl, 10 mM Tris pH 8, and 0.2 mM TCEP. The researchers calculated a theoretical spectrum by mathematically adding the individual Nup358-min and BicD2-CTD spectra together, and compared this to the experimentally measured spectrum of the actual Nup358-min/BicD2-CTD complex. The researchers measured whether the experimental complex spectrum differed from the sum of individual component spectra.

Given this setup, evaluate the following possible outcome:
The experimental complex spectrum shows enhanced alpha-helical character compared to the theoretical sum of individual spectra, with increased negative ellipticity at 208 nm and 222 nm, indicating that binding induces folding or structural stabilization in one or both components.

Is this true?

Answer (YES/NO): YES